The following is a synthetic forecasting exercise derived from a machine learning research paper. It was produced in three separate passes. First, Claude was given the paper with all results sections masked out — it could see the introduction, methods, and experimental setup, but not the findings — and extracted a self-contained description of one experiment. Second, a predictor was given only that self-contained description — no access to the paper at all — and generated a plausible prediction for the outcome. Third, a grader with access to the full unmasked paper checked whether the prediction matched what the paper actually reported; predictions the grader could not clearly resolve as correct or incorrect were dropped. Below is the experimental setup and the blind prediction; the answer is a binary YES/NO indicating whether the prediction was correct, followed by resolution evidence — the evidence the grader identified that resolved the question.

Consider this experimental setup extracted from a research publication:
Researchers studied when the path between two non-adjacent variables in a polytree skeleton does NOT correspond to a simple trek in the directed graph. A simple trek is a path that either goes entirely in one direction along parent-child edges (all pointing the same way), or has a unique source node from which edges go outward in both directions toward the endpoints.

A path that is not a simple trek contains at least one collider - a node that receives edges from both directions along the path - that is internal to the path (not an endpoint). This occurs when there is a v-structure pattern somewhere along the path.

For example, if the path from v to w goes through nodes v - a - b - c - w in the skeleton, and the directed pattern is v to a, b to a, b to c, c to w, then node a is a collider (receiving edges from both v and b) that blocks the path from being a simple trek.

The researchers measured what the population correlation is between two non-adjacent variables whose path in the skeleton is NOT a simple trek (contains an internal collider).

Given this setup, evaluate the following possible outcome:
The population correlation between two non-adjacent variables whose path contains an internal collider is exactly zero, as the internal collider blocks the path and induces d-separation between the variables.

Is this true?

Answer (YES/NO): YES